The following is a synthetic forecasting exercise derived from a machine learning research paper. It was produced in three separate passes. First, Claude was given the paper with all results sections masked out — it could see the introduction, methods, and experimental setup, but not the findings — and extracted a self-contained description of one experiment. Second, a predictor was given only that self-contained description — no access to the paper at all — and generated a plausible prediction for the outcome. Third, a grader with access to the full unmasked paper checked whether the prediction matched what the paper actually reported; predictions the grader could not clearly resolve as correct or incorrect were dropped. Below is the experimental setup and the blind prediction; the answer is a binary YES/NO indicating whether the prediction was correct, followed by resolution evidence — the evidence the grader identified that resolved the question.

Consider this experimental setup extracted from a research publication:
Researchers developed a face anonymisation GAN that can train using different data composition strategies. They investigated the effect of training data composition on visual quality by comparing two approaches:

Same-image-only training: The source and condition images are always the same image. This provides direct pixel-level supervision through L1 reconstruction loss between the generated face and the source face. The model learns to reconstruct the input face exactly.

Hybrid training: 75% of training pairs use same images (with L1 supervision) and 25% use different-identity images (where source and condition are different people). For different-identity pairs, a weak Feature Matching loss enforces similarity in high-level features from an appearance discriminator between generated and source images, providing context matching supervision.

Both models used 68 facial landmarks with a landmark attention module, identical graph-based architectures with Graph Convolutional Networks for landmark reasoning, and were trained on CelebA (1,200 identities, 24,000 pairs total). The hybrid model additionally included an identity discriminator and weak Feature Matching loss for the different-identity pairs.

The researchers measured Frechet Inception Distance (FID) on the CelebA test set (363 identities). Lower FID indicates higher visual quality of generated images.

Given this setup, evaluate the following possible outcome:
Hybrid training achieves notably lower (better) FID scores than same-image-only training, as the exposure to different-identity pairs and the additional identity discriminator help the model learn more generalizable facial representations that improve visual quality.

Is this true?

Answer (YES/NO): YES